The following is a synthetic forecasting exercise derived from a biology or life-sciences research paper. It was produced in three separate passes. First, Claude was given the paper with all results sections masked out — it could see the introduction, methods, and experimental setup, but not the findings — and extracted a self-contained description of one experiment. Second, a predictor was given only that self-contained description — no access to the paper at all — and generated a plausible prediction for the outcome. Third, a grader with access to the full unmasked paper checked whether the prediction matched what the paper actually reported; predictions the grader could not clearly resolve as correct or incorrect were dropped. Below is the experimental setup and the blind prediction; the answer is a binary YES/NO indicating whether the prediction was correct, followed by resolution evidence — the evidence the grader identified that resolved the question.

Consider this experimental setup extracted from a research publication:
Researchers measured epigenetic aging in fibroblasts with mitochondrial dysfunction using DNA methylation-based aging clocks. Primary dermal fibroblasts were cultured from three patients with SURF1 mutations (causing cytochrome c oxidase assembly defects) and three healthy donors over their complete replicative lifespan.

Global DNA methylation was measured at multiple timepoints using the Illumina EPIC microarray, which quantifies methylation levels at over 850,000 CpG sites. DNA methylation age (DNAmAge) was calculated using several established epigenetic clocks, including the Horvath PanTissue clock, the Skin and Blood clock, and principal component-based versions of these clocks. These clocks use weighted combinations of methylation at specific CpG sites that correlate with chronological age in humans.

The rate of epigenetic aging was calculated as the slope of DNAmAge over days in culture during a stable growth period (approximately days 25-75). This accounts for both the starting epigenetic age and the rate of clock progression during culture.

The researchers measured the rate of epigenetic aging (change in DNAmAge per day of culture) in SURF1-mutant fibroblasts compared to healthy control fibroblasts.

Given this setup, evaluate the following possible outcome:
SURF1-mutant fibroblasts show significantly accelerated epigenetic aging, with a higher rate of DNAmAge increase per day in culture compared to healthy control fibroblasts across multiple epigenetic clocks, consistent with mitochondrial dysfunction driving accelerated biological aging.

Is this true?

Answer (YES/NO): YES